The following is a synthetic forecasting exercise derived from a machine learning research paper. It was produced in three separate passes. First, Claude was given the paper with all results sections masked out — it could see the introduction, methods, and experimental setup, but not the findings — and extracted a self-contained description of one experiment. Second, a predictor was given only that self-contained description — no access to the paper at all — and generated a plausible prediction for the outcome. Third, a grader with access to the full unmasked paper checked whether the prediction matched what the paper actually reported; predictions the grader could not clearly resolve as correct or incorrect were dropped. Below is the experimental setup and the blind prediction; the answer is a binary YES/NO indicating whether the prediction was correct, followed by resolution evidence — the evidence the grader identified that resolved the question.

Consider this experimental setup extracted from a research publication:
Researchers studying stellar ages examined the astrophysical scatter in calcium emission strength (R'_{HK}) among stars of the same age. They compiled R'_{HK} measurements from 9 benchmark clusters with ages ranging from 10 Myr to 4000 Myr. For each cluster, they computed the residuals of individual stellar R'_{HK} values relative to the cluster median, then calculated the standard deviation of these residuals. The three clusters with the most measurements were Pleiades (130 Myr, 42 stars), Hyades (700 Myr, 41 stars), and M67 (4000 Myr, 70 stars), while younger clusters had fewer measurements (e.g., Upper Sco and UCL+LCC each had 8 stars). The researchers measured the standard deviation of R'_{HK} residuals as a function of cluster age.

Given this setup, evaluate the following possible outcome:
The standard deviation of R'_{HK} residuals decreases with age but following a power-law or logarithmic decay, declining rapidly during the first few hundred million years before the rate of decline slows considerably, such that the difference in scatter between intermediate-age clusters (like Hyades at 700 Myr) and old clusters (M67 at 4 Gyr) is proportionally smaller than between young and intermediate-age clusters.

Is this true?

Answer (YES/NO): NO